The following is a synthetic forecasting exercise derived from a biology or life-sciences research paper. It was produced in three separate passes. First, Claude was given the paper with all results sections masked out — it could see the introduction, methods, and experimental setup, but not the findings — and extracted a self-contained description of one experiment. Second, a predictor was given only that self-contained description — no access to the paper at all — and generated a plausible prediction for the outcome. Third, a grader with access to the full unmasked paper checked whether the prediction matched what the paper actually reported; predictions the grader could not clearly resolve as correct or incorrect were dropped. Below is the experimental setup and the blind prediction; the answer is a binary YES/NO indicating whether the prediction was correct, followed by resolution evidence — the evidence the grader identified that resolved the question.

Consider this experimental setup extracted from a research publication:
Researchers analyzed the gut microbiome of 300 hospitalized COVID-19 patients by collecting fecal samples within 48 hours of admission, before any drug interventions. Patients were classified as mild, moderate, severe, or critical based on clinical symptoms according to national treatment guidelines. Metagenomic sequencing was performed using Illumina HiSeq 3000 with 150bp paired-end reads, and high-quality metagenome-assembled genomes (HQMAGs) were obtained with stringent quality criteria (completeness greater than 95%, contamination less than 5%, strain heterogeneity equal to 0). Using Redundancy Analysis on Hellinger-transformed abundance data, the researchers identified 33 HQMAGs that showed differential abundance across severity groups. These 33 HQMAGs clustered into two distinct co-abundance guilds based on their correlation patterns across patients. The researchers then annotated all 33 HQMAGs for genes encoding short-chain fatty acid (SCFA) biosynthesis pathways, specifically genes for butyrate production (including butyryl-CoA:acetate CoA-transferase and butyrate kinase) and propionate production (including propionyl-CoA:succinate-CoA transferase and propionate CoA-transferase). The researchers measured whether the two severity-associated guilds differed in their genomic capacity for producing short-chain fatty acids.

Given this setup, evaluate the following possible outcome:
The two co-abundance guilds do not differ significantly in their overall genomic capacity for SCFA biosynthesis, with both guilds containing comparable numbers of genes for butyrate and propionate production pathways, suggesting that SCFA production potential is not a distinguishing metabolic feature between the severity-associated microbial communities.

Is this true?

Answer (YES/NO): NO